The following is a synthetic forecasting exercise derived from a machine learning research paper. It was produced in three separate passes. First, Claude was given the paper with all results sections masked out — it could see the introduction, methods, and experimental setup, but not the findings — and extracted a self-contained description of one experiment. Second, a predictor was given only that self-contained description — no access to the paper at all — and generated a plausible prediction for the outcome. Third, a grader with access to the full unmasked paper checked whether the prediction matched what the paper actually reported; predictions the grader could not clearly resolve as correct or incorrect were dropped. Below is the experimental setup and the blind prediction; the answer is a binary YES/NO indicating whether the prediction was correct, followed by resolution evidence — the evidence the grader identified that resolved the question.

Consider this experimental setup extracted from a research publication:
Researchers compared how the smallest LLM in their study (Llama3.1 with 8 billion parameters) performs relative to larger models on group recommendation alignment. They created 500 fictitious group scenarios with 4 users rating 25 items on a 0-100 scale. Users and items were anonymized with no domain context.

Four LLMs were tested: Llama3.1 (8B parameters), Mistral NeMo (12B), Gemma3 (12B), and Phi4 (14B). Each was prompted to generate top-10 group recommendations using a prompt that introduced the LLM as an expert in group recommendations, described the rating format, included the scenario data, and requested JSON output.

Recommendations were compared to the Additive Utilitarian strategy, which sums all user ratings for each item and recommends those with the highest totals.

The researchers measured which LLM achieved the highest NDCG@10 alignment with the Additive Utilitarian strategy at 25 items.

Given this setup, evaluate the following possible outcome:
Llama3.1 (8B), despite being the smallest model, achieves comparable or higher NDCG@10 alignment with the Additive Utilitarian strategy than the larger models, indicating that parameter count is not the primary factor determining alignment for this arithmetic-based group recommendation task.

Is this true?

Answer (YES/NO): YES